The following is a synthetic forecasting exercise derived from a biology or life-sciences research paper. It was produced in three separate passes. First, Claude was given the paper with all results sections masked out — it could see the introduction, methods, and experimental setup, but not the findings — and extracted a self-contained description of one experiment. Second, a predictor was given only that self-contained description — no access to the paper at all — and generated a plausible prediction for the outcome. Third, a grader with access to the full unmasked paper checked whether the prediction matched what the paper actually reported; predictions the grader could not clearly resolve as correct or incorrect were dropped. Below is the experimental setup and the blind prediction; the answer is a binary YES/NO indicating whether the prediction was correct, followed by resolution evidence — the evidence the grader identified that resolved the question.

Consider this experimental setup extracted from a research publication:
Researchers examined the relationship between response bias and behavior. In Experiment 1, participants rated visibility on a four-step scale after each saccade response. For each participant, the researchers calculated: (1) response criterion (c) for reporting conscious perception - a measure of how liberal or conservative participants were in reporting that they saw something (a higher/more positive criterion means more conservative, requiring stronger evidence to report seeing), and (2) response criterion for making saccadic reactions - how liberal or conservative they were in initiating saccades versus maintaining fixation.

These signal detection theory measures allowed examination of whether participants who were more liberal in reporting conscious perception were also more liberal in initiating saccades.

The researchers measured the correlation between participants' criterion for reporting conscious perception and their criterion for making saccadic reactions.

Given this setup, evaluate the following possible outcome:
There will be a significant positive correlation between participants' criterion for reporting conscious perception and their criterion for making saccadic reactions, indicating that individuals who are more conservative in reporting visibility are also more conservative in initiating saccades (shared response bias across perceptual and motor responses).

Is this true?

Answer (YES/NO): NO